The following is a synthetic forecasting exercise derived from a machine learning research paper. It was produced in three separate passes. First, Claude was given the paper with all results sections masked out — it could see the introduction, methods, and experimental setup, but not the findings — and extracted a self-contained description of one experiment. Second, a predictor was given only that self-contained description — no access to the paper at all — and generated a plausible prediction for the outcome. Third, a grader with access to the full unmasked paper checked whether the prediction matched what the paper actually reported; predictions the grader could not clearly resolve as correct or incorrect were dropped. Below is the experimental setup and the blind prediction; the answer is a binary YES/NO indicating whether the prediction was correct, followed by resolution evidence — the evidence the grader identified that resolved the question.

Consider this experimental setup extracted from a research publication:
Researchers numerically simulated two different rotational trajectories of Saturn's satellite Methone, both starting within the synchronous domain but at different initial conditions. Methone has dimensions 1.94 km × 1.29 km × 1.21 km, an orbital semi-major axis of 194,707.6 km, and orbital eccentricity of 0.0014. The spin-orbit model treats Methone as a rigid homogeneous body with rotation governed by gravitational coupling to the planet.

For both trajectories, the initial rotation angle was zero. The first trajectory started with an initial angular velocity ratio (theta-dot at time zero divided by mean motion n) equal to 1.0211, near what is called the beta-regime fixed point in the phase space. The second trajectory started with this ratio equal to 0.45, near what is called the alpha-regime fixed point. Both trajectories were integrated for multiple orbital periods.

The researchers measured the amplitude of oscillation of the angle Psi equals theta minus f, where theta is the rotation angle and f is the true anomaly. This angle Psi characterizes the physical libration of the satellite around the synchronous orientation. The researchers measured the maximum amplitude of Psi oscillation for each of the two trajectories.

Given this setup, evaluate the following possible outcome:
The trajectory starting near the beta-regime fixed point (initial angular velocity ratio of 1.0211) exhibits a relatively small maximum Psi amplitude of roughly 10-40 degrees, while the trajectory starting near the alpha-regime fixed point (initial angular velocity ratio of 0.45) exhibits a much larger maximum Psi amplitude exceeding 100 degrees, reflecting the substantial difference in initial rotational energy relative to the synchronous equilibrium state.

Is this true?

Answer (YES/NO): NO